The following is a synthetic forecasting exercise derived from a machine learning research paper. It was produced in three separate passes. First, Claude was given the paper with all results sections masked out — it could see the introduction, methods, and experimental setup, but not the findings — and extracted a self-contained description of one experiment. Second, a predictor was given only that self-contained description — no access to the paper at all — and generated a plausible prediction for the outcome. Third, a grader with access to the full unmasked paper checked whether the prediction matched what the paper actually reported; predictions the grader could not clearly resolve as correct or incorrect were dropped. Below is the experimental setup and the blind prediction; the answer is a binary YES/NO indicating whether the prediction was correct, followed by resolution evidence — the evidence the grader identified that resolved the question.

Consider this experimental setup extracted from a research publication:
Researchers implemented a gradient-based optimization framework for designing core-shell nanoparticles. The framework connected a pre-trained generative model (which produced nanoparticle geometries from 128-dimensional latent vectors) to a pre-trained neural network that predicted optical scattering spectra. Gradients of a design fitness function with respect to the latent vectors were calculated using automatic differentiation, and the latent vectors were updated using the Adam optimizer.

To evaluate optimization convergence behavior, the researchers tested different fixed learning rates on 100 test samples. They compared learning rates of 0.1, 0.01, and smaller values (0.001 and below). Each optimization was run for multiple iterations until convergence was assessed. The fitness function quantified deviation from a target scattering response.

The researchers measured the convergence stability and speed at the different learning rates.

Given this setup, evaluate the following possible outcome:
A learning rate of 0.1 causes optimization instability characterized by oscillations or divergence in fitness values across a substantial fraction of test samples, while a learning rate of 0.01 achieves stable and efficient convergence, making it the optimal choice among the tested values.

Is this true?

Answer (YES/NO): YES